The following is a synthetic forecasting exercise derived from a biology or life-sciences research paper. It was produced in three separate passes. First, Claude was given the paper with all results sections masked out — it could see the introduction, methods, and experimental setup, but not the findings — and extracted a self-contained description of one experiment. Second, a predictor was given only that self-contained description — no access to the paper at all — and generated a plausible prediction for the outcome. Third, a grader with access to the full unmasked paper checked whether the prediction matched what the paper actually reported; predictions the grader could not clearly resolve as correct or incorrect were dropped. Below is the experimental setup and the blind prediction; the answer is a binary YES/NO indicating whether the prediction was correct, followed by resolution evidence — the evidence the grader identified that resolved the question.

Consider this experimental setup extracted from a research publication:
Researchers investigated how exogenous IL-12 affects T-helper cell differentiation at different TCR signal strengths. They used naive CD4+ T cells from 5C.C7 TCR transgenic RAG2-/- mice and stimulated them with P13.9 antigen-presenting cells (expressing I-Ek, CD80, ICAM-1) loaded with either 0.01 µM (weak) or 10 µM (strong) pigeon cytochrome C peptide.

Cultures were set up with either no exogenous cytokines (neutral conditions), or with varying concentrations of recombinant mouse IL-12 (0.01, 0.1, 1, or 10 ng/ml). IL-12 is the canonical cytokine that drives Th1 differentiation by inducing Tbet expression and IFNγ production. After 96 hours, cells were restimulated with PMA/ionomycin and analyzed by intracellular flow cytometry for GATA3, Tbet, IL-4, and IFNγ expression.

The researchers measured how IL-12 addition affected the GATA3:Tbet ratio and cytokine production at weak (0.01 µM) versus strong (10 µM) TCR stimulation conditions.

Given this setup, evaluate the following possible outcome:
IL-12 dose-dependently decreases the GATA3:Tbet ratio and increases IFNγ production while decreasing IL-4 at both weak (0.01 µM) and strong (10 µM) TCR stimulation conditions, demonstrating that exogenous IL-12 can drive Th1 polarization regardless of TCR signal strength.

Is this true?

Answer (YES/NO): NO